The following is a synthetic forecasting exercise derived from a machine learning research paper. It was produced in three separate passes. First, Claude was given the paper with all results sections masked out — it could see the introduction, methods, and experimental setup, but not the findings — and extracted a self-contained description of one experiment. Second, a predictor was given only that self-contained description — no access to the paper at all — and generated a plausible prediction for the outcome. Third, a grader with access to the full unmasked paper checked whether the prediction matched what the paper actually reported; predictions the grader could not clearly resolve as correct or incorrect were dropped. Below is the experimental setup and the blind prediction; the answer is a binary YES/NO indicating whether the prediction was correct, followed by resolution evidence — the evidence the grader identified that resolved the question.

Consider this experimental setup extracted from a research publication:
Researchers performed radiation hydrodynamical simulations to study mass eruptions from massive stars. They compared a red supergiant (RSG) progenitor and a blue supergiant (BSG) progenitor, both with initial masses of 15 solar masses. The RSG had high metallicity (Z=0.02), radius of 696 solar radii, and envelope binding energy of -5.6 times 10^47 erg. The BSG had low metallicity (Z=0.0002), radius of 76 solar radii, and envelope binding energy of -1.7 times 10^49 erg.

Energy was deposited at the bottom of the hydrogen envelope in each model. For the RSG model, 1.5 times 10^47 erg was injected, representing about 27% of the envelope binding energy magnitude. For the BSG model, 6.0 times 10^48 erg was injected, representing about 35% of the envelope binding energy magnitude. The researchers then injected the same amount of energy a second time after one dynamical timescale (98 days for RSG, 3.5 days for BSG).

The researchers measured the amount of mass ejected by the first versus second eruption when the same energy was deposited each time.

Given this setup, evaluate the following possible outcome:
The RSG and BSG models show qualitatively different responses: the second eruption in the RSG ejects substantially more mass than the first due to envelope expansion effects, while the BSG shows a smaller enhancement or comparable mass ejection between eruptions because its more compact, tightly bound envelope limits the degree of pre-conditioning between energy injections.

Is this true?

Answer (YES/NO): NO